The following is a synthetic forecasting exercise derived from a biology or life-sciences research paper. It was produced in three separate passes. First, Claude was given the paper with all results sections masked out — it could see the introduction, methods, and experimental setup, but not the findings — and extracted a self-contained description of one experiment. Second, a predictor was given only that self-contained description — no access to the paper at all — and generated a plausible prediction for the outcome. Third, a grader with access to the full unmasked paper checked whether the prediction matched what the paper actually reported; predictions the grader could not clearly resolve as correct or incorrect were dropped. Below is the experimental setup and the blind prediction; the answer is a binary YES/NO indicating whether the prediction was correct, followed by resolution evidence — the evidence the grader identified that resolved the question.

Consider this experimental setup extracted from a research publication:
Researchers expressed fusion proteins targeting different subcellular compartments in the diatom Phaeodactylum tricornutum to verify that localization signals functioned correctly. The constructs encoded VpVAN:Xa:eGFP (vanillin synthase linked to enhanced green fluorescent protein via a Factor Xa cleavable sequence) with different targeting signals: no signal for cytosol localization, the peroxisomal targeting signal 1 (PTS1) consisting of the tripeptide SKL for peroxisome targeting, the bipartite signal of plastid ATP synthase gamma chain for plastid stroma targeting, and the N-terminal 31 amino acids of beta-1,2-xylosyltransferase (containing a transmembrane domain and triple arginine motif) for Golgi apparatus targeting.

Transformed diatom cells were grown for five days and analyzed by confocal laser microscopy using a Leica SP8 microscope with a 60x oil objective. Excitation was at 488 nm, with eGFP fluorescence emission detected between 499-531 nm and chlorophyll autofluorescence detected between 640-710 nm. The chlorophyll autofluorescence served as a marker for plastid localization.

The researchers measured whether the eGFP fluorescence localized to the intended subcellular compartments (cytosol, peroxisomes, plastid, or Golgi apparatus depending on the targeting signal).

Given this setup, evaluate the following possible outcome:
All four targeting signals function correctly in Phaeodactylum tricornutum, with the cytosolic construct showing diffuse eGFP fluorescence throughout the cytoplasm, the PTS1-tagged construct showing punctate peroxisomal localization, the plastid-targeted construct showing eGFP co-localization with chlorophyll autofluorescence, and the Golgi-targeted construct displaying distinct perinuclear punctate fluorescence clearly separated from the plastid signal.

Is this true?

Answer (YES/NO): NO